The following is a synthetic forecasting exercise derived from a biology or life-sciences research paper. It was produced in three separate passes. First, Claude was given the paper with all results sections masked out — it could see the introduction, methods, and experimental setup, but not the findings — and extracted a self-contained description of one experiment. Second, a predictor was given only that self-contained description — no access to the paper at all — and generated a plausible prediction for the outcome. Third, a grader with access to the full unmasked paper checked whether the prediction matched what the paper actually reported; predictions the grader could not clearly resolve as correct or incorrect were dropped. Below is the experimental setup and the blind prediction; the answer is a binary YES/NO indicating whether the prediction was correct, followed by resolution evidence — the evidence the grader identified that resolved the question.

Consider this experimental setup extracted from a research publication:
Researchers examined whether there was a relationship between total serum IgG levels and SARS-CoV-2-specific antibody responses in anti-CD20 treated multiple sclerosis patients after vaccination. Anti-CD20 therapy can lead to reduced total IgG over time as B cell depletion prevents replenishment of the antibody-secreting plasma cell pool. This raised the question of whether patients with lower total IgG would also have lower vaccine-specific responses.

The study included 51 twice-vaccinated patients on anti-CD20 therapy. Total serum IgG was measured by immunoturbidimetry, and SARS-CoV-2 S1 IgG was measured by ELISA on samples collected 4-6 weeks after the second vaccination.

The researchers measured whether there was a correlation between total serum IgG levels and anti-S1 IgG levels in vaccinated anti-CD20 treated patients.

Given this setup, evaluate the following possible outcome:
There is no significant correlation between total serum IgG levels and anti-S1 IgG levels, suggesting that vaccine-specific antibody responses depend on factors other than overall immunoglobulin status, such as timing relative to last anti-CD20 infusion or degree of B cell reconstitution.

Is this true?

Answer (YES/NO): YES